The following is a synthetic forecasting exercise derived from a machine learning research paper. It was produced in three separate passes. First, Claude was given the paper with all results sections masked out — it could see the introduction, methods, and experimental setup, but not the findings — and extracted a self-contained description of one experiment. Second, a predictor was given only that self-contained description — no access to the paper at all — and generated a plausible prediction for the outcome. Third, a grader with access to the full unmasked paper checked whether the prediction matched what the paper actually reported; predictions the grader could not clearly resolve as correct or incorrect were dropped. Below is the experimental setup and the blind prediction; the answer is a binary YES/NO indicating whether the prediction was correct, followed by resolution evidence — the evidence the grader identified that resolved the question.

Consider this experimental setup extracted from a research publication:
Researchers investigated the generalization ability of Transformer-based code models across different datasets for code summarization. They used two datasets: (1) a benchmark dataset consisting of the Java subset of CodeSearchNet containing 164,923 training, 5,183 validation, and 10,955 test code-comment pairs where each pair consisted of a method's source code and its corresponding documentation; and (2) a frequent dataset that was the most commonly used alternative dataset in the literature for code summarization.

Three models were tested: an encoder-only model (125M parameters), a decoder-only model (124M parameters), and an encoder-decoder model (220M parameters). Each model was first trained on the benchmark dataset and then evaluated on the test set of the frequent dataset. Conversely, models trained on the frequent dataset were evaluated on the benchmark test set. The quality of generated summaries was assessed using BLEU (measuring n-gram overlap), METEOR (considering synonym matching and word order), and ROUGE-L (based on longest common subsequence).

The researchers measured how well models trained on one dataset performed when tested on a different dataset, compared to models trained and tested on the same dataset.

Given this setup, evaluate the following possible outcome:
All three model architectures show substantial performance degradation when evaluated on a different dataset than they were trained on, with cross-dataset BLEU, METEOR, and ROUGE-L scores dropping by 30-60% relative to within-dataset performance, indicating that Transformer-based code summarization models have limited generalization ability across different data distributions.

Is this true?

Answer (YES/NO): NO